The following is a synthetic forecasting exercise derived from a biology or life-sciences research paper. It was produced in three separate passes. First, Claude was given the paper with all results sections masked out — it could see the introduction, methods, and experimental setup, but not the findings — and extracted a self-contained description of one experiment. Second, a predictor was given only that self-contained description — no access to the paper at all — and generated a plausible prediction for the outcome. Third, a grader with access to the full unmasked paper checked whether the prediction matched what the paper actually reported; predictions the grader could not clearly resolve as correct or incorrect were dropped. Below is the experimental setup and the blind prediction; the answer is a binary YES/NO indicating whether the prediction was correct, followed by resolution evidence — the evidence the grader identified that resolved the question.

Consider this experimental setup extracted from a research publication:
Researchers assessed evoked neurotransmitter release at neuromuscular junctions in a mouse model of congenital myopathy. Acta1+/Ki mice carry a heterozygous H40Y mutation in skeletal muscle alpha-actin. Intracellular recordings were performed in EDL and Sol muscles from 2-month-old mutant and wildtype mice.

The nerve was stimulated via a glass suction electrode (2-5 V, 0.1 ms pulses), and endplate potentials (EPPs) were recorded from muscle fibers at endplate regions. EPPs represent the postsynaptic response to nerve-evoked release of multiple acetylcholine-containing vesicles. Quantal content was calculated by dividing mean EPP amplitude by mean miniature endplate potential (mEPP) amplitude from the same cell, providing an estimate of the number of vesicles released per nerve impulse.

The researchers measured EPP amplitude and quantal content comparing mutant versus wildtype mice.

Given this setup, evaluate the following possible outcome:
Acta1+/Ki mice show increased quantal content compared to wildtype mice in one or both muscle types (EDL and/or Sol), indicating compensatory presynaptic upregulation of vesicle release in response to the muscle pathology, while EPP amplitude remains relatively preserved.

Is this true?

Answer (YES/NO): YES